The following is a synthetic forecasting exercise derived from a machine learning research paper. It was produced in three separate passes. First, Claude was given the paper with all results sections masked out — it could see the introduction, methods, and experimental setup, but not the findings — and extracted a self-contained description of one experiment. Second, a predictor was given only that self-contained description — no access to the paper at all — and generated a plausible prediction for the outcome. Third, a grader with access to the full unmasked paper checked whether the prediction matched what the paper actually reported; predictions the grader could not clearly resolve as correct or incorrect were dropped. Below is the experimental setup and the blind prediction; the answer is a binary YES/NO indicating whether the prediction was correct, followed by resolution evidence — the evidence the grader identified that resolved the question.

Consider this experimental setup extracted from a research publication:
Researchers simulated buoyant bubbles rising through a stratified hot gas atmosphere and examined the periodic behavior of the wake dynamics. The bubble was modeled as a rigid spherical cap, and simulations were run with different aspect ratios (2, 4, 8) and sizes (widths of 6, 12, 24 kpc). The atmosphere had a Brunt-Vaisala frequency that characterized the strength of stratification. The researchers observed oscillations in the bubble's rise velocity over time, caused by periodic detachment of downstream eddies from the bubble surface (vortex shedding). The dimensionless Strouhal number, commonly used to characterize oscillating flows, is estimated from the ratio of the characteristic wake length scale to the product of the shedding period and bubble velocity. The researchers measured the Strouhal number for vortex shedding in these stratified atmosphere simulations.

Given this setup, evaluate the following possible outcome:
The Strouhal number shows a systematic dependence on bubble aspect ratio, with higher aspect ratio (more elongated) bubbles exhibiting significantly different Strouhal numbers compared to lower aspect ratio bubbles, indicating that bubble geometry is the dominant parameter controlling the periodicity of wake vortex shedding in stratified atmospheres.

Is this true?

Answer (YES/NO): NO